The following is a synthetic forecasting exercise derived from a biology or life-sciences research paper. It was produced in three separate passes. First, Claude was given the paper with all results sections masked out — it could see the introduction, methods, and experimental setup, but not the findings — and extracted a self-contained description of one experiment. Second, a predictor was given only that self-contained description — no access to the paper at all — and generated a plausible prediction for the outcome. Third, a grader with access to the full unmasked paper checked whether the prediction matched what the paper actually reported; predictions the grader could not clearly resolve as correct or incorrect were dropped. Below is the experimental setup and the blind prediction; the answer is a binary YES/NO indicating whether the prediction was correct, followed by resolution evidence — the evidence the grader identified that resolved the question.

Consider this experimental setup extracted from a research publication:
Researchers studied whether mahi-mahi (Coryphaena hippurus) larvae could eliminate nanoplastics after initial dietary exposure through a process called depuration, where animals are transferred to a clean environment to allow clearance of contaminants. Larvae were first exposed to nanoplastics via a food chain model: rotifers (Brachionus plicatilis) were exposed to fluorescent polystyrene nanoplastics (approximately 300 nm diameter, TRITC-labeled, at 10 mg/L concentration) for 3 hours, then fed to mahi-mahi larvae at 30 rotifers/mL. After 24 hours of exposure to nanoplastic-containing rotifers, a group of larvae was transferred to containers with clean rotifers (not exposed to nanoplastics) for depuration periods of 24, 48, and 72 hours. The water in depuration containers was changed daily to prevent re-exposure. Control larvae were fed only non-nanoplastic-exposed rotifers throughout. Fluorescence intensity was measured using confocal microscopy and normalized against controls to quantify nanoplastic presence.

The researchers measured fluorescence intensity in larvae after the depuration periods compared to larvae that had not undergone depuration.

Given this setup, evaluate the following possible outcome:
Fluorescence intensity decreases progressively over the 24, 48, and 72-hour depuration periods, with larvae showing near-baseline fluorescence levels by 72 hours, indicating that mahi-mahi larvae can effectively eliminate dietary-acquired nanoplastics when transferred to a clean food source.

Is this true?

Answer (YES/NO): NO